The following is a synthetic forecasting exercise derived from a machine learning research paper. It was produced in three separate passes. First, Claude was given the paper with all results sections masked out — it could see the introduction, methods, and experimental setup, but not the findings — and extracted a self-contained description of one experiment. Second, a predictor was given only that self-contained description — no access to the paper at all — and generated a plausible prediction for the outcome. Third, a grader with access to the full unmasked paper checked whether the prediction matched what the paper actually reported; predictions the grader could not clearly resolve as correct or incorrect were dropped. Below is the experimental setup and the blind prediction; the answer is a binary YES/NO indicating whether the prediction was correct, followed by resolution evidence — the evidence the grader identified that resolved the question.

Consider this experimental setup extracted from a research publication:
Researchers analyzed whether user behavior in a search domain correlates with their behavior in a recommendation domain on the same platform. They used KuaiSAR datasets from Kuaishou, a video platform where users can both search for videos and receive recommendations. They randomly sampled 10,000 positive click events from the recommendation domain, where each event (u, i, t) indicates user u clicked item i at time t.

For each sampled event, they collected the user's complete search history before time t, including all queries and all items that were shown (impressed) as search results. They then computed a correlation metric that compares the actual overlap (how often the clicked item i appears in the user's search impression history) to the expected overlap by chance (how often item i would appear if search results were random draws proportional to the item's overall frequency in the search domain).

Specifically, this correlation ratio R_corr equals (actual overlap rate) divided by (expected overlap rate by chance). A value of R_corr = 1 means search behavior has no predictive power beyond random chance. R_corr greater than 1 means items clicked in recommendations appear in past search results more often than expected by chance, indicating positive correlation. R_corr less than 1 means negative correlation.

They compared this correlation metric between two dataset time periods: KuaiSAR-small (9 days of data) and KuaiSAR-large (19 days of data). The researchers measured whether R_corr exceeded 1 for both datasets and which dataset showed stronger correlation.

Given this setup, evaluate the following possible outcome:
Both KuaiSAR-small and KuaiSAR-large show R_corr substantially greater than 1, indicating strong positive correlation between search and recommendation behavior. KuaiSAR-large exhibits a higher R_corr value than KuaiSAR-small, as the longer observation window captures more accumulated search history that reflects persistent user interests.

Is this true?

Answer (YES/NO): NO